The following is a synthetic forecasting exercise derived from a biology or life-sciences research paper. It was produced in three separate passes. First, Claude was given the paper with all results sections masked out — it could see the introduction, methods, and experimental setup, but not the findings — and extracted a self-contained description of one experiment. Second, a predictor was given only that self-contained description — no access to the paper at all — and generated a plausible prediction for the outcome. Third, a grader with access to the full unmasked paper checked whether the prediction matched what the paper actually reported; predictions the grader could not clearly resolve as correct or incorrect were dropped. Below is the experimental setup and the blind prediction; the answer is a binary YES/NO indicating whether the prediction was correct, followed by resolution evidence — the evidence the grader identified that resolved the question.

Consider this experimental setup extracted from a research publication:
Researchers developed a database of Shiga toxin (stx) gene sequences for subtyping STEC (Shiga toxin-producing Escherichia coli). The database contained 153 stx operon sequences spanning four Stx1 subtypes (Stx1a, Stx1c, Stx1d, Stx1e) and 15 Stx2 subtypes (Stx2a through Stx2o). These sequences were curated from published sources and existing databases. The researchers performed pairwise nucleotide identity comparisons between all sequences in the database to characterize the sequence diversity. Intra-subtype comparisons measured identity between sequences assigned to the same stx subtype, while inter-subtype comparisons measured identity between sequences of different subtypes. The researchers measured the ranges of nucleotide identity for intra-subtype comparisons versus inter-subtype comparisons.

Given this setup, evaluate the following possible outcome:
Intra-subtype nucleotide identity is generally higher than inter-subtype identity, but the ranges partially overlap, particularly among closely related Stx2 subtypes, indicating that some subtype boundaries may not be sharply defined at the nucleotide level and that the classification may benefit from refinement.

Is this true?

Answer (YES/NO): YES